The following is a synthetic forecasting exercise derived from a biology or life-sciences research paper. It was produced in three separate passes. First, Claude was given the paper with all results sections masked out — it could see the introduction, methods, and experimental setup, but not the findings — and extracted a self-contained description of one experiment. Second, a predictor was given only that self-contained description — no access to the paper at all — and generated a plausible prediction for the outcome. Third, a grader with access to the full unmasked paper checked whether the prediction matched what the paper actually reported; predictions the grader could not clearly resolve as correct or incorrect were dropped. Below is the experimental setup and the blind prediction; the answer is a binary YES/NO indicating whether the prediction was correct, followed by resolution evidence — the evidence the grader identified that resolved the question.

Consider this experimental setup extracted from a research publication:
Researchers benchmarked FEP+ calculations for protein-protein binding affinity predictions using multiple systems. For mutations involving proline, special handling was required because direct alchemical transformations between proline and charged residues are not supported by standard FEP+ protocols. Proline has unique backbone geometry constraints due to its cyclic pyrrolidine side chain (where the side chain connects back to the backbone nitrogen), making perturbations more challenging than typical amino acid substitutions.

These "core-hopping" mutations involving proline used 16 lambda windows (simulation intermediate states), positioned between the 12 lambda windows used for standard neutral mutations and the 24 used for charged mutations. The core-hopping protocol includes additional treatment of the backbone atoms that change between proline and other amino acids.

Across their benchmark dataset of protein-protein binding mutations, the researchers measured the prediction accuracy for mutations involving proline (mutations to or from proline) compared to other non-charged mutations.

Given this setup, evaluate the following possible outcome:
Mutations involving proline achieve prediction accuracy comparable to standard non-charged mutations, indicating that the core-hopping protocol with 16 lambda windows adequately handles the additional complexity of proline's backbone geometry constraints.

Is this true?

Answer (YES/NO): NO